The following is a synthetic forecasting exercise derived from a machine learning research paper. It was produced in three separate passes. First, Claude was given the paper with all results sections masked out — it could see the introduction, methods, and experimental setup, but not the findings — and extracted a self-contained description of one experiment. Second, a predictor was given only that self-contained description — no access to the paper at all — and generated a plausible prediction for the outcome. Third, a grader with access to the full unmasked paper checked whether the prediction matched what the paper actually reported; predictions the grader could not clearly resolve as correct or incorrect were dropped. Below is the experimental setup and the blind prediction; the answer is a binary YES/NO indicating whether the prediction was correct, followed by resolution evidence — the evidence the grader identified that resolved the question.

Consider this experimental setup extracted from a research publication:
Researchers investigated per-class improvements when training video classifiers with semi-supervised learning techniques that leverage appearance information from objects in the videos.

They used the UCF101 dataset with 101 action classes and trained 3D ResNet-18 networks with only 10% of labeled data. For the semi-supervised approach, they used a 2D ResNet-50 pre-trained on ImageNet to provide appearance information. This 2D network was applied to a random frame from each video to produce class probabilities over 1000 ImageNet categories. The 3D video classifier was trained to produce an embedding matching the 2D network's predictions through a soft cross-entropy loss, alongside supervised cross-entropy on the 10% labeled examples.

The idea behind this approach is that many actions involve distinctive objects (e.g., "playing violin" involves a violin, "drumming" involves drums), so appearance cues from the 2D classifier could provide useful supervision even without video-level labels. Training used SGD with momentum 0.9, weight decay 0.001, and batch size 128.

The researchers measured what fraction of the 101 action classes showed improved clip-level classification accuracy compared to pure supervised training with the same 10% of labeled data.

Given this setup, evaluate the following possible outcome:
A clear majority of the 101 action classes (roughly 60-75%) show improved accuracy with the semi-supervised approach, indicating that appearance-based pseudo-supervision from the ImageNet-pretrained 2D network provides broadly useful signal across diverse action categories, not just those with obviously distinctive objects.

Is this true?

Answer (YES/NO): NO